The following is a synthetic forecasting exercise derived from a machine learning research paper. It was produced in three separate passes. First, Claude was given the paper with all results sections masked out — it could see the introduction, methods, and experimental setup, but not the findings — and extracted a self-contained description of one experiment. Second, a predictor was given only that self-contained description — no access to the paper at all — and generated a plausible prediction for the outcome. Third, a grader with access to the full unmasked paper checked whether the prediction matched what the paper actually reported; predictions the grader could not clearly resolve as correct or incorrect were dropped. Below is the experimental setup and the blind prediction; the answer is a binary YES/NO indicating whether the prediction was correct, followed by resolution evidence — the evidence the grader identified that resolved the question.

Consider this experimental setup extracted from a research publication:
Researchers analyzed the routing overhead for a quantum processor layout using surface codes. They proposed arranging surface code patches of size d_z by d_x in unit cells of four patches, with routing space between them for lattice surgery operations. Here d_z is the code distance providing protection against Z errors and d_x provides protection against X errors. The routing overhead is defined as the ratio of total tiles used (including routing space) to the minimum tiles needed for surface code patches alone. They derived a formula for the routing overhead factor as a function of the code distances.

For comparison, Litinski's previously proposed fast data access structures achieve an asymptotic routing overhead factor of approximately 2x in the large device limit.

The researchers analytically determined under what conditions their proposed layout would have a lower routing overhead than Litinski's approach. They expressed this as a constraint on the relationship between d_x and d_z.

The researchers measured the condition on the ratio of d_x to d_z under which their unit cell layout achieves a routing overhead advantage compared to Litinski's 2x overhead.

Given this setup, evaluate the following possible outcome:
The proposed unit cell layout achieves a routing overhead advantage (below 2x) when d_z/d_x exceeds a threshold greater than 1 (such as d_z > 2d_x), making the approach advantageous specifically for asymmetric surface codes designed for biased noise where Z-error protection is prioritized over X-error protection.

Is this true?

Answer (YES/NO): YES